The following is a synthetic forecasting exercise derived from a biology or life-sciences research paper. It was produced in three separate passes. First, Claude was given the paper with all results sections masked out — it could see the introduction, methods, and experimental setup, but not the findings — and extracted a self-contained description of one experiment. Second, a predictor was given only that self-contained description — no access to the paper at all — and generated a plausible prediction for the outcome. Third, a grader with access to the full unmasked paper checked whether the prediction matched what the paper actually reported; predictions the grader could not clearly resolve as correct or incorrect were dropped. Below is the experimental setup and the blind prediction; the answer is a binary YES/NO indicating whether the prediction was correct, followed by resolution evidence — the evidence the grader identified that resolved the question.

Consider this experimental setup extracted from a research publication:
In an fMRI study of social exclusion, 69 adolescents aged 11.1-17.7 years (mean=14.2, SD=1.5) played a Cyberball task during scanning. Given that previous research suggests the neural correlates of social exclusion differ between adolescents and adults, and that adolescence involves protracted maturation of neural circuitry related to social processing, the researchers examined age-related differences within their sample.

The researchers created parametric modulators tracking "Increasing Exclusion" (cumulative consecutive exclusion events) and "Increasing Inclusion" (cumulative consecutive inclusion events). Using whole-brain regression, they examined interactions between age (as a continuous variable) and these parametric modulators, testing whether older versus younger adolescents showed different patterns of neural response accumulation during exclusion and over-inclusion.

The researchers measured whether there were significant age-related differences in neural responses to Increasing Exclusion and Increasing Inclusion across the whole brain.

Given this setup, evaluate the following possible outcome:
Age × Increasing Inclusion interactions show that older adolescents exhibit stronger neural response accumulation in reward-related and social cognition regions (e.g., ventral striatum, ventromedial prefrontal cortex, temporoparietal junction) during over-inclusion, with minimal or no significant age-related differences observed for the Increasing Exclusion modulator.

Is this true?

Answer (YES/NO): NO